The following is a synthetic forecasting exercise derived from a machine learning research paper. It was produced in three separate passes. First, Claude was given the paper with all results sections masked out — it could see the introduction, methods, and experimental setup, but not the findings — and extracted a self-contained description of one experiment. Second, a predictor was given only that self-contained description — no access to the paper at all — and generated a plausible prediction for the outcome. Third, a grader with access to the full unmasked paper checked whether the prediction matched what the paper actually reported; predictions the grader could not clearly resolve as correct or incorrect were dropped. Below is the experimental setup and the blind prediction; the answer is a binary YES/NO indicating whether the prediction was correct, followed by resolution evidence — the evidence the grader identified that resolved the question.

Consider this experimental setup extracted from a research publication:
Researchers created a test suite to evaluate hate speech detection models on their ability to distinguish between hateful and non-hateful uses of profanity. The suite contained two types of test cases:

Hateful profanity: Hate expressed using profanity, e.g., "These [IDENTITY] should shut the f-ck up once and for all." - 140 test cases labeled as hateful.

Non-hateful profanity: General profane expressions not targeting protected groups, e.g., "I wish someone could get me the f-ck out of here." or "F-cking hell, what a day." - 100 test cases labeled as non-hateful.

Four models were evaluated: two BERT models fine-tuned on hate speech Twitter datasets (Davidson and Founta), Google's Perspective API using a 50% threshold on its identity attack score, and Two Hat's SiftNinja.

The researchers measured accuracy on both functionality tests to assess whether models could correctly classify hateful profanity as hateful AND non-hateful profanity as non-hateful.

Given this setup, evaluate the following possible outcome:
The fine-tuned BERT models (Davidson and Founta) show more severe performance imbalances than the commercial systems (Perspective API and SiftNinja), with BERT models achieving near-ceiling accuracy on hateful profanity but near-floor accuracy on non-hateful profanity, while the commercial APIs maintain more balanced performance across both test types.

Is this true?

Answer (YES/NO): NO